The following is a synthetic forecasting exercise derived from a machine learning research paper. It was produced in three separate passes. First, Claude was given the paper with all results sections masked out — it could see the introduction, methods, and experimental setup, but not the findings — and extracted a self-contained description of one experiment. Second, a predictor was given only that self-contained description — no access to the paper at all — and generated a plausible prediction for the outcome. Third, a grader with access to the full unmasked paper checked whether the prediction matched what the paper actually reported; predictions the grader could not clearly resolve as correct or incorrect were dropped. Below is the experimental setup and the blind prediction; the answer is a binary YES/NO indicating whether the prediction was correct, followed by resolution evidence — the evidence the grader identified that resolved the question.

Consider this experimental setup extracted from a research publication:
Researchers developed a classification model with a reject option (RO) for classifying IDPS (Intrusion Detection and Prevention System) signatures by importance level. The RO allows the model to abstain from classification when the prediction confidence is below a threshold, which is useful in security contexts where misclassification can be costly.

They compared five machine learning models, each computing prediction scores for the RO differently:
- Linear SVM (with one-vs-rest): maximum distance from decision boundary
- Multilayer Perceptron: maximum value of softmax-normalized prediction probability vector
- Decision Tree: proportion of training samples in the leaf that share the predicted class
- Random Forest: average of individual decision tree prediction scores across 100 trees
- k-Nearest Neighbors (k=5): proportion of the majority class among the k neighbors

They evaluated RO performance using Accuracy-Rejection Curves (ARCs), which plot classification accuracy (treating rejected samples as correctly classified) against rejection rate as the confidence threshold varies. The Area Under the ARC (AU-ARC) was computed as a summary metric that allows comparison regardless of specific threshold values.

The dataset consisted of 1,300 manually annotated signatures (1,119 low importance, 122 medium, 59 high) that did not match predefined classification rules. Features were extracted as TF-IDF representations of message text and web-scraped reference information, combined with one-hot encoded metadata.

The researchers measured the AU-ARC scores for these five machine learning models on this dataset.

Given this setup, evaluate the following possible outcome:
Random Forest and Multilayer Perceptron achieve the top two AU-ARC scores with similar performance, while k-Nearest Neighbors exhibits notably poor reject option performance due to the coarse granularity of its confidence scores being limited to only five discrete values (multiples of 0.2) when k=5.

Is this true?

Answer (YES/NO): NO